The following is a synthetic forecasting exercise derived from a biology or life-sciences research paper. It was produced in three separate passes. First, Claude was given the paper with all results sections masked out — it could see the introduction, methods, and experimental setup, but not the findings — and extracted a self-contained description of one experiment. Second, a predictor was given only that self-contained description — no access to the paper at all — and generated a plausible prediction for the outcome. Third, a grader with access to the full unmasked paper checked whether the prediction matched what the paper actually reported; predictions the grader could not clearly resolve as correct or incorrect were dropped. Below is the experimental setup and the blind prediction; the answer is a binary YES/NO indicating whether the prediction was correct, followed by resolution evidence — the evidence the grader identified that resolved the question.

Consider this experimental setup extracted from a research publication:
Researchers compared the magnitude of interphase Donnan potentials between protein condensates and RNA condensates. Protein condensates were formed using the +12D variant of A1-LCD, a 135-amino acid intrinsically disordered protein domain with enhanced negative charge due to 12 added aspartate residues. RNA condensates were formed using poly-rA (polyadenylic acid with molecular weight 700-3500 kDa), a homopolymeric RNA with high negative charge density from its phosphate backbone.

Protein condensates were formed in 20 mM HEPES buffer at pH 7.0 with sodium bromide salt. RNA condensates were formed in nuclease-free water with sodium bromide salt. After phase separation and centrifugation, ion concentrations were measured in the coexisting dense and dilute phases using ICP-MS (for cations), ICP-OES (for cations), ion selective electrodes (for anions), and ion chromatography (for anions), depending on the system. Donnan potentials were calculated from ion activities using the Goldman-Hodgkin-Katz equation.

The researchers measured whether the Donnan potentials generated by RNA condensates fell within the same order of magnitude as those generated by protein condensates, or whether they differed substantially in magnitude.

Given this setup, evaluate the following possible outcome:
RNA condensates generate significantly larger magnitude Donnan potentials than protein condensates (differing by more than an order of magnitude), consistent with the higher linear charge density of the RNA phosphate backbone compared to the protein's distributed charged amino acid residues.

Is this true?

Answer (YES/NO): NO